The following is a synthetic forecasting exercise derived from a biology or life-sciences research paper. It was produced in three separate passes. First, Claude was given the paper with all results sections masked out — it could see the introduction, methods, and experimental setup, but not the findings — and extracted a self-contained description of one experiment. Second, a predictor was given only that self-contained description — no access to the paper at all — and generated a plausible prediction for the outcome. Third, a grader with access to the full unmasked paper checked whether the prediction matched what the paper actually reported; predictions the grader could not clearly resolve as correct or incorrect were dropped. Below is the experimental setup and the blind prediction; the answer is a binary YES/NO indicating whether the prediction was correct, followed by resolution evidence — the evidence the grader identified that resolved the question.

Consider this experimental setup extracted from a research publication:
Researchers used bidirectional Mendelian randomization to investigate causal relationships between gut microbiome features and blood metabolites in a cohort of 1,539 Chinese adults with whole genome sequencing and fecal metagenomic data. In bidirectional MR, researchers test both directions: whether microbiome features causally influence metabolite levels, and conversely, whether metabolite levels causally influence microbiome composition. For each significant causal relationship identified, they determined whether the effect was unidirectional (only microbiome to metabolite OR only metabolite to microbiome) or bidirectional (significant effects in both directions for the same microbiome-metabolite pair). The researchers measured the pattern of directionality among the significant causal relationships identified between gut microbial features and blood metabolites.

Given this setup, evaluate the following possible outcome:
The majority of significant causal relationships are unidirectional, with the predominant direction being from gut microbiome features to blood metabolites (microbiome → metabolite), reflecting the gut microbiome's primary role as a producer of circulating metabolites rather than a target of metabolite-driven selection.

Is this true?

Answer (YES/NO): NO